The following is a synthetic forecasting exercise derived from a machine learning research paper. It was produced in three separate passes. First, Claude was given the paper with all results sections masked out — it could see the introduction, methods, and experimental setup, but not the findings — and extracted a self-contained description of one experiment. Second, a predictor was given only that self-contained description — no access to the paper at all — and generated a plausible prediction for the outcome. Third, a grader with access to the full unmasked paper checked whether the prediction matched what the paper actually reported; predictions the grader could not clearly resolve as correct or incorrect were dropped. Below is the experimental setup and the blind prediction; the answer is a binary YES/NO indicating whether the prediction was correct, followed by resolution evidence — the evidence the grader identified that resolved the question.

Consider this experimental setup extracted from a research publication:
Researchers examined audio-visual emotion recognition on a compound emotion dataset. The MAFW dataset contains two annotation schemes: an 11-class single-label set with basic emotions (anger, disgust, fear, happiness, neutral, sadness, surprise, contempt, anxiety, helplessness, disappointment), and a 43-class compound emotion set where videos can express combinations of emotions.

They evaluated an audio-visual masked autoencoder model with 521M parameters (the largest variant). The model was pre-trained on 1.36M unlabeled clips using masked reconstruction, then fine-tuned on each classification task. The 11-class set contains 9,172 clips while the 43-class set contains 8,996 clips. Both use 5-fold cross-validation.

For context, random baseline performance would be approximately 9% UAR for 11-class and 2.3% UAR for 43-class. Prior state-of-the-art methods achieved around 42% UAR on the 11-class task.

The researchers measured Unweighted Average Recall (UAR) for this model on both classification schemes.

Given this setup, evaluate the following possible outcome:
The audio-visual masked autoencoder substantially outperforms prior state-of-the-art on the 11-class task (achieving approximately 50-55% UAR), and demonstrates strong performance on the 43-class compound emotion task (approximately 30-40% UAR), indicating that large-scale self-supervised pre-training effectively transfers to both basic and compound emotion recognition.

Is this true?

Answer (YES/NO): NO